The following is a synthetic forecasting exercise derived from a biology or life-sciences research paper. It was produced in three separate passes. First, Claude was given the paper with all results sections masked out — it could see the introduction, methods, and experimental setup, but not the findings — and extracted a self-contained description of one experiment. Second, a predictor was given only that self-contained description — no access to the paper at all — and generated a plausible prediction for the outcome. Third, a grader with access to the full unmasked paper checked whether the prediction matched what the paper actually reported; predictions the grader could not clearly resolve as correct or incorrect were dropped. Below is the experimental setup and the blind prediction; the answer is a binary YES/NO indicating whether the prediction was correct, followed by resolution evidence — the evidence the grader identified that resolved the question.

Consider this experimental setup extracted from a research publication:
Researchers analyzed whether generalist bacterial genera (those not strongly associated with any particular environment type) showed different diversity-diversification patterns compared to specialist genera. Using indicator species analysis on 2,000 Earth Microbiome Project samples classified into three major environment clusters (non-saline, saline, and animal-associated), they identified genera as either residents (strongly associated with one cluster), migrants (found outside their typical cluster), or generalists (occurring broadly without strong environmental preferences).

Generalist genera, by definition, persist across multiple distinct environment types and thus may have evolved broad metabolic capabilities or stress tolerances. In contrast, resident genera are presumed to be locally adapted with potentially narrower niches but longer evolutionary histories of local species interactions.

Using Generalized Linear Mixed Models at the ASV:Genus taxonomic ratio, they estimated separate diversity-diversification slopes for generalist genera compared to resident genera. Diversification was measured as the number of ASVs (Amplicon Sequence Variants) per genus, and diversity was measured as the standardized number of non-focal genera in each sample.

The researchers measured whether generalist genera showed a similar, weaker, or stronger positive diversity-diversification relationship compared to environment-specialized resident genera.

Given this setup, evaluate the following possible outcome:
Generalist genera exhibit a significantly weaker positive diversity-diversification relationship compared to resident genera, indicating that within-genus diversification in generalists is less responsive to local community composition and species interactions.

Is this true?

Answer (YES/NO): NO